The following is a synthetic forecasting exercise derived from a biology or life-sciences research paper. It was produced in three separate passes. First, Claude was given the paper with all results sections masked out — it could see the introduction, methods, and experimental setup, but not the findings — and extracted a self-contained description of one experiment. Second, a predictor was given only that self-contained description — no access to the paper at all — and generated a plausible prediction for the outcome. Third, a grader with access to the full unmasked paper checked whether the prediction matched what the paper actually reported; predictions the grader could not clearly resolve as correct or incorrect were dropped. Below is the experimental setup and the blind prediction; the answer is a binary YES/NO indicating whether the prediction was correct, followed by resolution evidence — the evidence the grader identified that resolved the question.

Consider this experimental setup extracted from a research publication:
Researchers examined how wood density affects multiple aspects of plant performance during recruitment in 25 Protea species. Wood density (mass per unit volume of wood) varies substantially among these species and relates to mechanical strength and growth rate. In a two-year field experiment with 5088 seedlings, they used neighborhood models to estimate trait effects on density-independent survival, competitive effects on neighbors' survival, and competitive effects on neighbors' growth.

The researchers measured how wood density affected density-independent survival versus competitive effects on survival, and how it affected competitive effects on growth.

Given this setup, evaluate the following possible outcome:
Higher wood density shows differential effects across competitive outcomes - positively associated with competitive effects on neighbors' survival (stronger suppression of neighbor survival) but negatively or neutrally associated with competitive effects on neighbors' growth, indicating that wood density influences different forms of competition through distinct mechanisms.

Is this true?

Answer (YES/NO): NO